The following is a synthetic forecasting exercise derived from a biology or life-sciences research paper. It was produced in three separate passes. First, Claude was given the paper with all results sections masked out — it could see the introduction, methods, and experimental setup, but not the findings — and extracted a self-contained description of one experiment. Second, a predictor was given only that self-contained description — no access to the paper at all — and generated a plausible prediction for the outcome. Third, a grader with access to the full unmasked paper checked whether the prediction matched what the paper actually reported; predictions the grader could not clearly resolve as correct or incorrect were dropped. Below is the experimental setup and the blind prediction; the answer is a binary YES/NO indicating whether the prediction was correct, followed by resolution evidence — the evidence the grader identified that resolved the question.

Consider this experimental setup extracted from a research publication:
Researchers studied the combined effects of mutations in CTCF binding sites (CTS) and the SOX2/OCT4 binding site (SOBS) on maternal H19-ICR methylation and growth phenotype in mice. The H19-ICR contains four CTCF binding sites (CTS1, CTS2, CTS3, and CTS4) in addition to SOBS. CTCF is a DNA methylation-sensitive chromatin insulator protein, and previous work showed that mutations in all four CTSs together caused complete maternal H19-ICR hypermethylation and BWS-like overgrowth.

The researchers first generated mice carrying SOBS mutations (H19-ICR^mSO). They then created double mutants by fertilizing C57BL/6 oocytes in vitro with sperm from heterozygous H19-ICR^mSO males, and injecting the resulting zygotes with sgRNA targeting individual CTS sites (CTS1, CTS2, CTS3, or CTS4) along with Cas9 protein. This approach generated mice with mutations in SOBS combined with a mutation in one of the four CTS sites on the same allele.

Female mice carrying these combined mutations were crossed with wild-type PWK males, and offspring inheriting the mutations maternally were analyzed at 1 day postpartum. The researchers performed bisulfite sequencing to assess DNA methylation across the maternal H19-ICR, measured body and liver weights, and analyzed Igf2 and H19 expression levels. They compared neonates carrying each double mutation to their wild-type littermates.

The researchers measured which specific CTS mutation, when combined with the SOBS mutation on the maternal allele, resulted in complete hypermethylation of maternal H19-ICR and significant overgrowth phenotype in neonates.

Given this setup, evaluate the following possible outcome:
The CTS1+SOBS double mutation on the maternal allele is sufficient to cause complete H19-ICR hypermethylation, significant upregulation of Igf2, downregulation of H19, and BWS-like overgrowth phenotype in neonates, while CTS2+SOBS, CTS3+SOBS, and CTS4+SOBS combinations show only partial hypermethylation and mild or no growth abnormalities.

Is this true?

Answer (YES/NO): NO